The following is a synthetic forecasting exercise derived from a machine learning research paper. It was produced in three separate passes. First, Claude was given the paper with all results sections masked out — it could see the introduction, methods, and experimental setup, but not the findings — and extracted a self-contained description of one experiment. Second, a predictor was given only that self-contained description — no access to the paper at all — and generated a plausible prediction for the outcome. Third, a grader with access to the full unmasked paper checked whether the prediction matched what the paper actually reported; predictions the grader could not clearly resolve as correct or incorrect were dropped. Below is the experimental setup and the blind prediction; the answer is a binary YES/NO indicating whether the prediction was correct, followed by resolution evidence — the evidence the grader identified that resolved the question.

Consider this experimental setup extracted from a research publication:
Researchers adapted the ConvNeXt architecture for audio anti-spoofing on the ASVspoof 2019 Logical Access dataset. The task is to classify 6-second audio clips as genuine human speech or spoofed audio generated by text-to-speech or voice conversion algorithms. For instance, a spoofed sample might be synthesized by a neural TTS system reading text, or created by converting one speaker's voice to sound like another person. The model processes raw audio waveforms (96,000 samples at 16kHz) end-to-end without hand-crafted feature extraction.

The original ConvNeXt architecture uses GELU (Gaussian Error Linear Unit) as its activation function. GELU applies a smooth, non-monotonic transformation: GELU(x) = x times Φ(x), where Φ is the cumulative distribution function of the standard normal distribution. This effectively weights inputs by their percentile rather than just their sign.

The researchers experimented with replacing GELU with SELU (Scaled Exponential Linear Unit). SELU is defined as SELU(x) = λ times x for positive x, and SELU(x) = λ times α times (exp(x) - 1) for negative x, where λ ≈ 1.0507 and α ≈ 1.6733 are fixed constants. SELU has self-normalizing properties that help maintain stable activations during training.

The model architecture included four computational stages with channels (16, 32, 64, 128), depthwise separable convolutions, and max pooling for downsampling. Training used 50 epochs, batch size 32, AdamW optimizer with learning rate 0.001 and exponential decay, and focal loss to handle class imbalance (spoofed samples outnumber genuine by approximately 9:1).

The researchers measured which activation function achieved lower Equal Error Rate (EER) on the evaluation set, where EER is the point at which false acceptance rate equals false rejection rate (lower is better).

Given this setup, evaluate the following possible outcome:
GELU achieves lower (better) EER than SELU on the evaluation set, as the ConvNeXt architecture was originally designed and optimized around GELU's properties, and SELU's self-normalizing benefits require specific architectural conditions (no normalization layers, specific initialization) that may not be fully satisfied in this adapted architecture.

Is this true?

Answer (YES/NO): NO